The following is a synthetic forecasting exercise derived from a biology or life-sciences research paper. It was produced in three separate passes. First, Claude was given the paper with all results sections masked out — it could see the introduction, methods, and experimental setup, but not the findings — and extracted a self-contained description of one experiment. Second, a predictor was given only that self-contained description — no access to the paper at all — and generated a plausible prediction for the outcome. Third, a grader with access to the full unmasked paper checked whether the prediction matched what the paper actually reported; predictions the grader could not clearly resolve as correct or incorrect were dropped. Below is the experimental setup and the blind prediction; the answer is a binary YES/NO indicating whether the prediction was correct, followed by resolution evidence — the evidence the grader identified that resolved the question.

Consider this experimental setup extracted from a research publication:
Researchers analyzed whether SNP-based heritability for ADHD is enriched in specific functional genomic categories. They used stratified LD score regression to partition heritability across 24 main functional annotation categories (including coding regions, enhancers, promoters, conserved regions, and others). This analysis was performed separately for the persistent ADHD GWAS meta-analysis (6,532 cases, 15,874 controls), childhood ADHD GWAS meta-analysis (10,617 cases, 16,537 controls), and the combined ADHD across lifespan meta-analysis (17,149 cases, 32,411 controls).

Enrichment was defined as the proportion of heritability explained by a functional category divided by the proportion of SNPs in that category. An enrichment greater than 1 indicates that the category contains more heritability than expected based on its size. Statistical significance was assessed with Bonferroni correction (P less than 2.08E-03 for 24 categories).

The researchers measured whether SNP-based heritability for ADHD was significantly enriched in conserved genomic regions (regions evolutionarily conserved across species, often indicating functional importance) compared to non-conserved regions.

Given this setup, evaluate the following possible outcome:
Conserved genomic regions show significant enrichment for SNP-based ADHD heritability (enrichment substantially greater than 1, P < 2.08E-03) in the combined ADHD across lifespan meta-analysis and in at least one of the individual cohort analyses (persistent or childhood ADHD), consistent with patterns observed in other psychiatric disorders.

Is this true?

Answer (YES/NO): YES